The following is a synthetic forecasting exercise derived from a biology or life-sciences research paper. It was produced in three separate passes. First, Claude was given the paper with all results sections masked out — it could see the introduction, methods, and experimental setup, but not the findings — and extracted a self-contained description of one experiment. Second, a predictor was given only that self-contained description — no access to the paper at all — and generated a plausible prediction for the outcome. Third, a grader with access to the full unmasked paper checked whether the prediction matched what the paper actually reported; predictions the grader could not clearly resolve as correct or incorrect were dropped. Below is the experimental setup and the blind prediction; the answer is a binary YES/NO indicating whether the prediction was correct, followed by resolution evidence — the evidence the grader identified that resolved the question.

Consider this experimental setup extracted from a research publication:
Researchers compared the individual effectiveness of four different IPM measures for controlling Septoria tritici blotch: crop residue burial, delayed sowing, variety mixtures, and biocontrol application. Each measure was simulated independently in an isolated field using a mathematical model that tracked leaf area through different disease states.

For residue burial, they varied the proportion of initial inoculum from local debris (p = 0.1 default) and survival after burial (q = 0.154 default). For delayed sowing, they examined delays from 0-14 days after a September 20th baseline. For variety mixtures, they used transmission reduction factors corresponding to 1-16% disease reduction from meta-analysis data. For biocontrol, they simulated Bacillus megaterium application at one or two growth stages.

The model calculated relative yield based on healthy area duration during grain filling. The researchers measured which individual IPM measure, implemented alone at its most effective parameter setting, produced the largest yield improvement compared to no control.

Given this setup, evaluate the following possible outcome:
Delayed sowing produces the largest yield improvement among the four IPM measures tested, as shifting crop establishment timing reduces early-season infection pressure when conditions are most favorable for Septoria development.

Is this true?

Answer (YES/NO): NO